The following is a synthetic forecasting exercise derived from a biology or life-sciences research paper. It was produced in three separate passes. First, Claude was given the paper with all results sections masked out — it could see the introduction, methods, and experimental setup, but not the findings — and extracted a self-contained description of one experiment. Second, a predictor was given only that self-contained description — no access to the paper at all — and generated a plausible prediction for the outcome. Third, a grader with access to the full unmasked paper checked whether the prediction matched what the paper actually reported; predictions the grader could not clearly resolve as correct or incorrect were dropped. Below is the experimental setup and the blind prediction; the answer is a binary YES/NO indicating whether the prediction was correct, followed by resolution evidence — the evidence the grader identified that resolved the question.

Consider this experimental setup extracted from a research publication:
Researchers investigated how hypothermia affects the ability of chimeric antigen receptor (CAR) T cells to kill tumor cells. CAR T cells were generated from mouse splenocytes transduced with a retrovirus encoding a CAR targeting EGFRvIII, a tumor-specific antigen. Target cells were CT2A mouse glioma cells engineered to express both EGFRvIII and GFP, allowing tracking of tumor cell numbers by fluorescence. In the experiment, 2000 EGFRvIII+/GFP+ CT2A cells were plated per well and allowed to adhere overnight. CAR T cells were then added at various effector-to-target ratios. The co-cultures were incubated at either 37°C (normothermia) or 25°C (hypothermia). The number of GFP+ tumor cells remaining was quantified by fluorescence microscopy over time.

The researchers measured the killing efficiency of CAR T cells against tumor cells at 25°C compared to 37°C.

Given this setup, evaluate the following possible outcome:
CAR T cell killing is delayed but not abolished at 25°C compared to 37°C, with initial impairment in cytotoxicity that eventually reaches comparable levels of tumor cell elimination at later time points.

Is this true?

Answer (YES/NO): NO